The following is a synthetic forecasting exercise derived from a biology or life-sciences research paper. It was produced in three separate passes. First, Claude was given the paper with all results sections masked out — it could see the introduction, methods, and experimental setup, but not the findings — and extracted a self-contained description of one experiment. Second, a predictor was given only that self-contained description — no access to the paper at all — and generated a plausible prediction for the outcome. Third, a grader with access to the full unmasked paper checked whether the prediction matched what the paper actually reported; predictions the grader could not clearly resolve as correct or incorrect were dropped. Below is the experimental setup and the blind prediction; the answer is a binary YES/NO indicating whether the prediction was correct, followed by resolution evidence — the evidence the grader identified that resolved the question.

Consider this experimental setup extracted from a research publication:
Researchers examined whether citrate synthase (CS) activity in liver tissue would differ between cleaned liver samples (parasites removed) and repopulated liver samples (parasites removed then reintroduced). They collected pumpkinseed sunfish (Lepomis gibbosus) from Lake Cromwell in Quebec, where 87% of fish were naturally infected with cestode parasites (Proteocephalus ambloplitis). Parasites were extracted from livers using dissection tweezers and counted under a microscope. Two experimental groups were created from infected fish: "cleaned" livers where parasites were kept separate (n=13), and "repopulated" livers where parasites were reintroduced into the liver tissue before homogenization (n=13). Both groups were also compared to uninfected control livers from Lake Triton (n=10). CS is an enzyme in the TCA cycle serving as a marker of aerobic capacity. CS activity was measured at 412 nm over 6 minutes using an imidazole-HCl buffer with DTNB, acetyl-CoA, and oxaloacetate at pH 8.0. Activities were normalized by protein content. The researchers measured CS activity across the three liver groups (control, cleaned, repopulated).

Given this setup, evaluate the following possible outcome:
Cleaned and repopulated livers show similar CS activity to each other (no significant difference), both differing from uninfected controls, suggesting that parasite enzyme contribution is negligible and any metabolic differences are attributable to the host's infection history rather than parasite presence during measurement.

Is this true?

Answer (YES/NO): NO